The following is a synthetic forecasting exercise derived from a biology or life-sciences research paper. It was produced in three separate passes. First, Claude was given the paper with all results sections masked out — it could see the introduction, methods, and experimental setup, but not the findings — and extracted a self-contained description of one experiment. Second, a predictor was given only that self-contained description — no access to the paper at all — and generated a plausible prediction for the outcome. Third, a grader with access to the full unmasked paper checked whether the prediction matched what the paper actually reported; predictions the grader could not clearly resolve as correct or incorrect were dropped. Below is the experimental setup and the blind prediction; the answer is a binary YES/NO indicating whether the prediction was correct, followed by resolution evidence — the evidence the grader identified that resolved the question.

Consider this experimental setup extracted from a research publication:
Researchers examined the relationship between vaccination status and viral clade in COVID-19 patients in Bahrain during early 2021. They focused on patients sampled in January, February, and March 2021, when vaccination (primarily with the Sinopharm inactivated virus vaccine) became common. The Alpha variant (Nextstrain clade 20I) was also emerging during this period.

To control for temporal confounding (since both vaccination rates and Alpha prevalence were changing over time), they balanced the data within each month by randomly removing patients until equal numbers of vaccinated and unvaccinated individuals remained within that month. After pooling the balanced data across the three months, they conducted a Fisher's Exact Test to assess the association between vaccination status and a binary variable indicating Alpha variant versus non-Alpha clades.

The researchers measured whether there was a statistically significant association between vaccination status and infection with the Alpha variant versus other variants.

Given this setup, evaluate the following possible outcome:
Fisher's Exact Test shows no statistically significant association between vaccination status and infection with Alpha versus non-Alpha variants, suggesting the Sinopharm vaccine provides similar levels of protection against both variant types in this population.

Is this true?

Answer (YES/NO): NO